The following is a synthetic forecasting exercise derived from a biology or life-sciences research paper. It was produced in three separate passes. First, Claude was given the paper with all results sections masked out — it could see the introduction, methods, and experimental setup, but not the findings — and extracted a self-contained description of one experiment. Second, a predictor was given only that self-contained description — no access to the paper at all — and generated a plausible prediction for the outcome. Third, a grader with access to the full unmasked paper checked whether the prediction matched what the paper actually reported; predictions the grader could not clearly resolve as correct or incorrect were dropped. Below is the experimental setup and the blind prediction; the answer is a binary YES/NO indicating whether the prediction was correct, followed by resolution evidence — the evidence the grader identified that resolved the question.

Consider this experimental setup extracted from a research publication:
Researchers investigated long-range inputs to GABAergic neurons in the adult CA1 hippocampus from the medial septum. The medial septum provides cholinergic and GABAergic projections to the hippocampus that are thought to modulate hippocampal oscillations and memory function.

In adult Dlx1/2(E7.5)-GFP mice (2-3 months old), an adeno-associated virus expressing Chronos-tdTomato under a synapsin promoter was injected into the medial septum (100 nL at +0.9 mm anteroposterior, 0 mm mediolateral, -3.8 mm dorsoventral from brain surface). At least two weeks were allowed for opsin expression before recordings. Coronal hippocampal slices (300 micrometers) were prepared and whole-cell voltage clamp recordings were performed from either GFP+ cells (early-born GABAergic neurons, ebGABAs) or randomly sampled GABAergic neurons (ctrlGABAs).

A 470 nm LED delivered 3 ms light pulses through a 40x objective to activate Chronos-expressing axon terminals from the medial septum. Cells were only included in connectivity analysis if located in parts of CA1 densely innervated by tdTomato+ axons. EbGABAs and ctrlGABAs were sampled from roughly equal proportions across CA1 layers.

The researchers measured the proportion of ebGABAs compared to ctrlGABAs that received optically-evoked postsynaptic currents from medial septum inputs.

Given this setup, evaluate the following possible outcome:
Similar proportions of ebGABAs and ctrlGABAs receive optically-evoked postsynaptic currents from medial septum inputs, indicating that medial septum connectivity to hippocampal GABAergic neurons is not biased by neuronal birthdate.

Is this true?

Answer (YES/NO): YES